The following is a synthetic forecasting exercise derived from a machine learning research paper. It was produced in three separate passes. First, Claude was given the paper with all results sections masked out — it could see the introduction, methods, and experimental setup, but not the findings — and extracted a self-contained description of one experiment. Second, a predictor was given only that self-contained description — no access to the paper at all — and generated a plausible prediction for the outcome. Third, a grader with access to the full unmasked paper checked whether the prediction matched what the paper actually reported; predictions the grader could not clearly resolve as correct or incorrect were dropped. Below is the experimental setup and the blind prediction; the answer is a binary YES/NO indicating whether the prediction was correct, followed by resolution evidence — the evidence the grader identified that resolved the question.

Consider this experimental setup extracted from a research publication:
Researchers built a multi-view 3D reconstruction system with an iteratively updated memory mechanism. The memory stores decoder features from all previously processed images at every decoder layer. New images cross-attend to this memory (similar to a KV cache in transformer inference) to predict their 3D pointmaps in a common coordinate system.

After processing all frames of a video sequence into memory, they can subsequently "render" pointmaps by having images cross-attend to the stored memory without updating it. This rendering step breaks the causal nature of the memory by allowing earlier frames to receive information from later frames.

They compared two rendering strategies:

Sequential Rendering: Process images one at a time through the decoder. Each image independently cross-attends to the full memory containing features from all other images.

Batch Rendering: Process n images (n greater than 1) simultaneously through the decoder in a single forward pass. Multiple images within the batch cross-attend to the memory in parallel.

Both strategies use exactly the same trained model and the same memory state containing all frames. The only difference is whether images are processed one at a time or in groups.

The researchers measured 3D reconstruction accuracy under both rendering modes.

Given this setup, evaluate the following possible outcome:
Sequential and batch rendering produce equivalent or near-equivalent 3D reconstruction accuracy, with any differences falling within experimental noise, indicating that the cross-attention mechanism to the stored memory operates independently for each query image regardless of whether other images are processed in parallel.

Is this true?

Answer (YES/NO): NO